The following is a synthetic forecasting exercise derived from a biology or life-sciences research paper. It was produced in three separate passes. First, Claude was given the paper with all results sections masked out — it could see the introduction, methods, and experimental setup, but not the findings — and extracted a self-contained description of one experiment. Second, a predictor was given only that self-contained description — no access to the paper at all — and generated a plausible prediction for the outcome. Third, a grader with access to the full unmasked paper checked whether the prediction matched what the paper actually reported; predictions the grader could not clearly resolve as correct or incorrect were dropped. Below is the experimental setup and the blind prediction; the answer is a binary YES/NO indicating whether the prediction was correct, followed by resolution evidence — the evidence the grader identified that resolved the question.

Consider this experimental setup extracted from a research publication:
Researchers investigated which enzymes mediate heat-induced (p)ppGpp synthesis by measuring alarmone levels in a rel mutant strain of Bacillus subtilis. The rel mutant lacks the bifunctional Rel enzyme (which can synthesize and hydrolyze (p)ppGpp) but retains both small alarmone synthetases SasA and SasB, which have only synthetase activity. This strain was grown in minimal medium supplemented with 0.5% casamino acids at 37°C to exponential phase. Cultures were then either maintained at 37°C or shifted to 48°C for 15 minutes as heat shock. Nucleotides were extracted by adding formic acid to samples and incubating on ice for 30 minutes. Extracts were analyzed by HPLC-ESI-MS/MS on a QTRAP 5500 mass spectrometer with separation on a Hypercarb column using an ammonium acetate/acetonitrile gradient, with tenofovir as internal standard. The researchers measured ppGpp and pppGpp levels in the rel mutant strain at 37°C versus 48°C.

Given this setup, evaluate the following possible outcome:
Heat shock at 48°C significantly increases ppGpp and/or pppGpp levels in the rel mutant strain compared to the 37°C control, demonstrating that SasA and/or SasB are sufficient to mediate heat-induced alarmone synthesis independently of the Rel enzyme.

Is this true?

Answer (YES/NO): NO